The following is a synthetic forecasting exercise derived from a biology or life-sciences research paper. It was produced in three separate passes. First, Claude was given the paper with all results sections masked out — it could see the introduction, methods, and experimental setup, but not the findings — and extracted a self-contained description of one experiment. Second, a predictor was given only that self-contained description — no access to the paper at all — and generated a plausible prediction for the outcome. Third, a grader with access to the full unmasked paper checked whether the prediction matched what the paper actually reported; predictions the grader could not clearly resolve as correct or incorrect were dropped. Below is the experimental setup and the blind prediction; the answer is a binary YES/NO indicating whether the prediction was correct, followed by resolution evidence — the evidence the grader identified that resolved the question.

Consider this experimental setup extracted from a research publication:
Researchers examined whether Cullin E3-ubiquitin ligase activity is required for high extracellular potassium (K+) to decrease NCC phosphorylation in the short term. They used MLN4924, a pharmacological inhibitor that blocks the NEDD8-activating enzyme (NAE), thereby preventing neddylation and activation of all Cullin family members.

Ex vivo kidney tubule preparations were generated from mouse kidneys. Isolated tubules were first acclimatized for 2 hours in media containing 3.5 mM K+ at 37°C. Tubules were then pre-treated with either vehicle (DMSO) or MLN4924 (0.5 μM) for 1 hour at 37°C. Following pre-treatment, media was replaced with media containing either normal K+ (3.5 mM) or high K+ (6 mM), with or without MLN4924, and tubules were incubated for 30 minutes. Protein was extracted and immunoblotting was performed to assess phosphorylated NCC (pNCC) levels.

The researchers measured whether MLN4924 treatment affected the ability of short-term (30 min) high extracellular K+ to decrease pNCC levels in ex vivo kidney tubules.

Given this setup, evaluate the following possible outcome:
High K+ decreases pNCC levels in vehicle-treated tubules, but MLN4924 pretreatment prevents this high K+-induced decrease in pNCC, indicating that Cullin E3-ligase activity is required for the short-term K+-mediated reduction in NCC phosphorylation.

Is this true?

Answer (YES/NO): NO